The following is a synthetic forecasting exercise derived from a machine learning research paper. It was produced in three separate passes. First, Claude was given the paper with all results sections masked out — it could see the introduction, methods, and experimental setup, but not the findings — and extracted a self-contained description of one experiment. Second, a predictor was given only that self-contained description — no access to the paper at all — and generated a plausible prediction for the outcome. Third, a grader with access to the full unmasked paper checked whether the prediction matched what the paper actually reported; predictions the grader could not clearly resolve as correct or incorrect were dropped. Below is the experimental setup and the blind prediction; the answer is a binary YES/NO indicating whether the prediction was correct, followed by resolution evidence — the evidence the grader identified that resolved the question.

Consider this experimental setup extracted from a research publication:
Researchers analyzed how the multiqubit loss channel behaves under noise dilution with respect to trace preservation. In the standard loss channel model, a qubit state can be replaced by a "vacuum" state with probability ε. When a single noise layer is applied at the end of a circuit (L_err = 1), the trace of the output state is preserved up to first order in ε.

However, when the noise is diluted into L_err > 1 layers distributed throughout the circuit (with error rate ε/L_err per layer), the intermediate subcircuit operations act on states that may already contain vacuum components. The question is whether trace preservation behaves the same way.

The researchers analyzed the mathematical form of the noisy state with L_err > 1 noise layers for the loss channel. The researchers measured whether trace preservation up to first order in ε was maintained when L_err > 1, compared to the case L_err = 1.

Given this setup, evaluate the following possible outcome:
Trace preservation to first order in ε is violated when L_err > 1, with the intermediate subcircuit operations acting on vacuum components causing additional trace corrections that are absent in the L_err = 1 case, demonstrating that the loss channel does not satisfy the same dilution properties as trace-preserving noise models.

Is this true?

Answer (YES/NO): YES